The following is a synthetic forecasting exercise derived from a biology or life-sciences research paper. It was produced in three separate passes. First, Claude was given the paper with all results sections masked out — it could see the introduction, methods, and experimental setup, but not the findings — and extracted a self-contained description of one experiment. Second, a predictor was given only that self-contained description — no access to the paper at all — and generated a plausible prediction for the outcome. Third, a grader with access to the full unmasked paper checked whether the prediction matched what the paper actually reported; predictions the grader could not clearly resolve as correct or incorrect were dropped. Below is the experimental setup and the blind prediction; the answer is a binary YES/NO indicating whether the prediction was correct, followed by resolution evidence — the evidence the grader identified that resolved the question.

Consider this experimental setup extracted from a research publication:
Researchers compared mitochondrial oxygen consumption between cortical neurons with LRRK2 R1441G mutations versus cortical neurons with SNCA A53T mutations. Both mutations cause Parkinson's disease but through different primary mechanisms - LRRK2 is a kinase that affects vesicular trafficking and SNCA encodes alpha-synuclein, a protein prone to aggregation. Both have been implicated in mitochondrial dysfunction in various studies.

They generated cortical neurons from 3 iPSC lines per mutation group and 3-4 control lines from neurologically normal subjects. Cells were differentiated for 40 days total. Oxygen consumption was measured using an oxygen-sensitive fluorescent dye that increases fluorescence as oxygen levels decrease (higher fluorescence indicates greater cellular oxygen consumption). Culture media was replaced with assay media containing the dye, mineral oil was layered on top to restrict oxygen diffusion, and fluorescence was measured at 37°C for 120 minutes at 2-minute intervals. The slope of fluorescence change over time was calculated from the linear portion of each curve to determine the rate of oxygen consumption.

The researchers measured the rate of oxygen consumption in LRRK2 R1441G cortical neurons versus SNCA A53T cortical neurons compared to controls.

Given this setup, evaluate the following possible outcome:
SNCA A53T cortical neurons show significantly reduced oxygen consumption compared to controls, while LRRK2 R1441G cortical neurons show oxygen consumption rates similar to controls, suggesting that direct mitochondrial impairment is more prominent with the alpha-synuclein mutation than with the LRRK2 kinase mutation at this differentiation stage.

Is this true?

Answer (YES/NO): NO